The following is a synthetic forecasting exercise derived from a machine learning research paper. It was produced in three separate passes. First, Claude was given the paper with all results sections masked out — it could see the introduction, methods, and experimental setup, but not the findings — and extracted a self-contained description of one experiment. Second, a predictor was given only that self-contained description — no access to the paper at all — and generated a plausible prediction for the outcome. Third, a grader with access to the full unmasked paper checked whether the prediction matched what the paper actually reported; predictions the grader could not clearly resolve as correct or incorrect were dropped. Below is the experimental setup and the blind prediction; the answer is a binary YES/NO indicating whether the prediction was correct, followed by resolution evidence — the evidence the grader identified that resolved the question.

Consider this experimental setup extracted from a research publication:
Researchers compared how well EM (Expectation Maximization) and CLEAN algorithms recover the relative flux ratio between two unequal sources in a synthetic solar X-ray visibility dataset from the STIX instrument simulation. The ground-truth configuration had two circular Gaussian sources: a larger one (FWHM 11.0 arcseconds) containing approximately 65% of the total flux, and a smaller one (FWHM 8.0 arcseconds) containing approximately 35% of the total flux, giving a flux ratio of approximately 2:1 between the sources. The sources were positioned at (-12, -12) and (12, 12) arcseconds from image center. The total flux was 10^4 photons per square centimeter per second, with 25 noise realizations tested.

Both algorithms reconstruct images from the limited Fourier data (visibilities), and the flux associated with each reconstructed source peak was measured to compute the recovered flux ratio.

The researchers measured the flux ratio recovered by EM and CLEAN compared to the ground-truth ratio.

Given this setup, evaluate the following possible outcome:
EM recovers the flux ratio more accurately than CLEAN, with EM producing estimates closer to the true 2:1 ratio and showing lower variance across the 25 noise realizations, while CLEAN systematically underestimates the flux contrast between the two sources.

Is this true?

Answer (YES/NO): NO